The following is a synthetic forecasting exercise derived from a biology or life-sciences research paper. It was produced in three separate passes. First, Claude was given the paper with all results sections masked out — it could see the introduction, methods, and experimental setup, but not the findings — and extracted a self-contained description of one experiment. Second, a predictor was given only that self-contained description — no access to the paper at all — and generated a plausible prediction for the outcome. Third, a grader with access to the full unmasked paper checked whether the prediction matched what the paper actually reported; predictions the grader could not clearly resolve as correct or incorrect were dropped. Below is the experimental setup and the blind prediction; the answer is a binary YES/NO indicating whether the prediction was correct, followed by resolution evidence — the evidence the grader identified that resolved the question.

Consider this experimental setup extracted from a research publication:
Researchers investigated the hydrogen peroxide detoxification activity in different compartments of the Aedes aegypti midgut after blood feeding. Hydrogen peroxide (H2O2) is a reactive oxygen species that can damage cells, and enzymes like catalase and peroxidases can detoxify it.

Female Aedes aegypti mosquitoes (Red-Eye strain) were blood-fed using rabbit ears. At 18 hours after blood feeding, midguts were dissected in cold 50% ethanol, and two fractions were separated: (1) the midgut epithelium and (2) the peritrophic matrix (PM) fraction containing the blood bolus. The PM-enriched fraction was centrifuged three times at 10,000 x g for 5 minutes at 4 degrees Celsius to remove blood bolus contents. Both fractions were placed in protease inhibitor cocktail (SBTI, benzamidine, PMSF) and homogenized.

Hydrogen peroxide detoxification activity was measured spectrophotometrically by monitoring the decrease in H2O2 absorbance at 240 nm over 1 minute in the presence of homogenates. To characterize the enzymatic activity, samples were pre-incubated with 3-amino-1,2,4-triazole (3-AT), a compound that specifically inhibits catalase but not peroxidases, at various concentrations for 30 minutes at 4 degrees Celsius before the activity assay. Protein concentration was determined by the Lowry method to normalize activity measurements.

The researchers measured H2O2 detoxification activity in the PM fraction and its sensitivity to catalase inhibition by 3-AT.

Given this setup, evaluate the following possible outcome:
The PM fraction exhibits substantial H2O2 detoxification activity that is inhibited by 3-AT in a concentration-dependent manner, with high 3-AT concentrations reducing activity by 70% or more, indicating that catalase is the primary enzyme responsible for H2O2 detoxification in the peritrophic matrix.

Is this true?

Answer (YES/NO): NO